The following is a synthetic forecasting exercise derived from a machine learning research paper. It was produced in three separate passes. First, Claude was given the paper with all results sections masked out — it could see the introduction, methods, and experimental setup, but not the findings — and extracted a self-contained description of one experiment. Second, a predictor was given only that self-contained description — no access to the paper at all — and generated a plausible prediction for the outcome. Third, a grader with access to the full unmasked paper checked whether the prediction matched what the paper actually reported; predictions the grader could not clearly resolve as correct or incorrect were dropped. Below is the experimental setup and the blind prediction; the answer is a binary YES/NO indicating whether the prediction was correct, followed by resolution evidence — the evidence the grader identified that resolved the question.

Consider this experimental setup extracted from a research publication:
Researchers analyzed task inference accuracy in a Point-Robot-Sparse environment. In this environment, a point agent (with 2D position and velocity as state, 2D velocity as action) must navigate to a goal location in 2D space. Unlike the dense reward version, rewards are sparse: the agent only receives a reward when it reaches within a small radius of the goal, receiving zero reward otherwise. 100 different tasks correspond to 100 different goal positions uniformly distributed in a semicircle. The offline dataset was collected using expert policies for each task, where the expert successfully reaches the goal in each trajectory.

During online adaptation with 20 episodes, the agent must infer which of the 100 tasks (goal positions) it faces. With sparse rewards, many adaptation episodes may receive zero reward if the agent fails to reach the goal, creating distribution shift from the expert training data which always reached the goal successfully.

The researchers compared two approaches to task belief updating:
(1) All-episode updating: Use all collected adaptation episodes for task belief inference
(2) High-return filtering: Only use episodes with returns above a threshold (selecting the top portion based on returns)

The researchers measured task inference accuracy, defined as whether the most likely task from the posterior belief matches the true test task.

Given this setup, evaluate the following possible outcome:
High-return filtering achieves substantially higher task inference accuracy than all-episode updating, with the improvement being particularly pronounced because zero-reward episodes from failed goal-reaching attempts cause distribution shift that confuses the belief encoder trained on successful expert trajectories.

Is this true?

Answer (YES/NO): YES